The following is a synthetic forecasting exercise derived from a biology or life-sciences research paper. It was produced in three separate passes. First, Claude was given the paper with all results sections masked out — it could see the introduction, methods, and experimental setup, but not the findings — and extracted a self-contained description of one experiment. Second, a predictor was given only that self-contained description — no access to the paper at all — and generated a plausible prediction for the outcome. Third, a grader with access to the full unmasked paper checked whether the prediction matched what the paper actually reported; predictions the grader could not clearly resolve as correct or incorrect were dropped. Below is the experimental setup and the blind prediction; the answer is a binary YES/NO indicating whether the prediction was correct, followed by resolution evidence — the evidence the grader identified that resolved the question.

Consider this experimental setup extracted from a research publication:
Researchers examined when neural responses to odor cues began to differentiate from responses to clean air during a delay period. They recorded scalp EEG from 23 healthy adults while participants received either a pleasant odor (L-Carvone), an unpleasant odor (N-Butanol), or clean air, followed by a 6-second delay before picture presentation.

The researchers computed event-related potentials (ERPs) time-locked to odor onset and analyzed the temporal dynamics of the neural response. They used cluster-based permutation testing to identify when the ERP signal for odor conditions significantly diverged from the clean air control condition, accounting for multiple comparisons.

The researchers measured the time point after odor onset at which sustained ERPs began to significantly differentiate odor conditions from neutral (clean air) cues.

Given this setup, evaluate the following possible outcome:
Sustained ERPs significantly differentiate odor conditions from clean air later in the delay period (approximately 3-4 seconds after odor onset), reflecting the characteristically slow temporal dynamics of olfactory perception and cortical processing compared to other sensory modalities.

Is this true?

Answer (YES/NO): NO